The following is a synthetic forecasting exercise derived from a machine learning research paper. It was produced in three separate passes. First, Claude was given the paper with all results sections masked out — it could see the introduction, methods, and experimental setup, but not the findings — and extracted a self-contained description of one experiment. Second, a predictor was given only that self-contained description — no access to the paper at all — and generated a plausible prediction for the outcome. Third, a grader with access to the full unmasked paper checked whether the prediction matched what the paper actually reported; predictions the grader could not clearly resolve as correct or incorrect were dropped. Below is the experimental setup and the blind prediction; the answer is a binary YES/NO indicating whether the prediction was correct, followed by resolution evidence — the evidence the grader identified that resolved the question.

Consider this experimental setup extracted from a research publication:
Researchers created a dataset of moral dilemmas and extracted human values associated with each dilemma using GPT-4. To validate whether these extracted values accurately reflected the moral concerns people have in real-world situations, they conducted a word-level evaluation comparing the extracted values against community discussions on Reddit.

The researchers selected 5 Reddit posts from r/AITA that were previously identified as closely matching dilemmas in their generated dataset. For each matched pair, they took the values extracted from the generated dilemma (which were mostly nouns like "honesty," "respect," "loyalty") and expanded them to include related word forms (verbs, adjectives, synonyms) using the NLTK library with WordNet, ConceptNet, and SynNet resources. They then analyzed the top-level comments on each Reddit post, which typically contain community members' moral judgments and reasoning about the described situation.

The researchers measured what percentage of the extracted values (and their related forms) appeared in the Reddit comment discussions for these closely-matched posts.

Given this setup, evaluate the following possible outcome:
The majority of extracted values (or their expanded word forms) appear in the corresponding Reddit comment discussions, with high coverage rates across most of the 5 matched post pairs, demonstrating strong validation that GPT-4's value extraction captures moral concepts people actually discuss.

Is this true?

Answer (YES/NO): NO